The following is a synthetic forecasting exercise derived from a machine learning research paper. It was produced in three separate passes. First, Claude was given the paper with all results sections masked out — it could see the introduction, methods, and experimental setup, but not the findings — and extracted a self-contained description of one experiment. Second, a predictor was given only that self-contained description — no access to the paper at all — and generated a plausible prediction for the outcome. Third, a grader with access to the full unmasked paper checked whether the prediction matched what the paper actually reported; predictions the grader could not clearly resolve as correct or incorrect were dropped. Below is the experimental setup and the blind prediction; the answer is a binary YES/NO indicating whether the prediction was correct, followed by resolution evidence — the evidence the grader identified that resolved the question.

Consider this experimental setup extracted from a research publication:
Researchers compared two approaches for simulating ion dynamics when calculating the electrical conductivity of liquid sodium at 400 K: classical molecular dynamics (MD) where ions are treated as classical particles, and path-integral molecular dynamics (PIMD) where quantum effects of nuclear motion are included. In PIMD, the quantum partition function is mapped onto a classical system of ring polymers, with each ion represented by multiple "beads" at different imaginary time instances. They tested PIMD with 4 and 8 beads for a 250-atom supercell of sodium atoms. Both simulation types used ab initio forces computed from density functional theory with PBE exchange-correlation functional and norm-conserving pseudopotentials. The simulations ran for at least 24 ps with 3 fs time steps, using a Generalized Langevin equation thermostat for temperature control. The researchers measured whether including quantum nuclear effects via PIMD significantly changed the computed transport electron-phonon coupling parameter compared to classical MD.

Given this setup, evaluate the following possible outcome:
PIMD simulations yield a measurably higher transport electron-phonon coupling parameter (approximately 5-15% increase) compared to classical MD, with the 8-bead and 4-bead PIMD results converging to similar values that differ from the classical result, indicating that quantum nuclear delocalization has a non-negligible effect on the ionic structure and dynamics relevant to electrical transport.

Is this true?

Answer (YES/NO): NO